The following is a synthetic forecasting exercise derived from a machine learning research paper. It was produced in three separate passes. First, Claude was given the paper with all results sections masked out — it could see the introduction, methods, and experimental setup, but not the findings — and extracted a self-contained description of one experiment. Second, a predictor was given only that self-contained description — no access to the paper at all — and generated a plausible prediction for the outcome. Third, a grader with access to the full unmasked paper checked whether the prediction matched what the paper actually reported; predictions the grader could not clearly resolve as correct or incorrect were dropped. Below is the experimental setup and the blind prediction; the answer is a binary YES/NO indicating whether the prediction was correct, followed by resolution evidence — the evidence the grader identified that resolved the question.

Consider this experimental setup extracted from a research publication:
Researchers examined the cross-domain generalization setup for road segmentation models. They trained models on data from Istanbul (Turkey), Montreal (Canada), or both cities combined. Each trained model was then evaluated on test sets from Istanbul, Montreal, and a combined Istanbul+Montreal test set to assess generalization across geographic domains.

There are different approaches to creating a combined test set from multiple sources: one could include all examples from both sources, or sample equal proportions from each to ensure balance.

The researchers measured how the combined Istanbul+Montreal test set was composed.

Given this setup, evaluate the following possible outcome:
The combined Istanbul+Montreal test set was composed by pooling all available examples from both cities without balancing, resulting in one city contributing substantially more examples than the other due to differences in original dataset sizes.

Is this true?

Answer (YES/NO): NO